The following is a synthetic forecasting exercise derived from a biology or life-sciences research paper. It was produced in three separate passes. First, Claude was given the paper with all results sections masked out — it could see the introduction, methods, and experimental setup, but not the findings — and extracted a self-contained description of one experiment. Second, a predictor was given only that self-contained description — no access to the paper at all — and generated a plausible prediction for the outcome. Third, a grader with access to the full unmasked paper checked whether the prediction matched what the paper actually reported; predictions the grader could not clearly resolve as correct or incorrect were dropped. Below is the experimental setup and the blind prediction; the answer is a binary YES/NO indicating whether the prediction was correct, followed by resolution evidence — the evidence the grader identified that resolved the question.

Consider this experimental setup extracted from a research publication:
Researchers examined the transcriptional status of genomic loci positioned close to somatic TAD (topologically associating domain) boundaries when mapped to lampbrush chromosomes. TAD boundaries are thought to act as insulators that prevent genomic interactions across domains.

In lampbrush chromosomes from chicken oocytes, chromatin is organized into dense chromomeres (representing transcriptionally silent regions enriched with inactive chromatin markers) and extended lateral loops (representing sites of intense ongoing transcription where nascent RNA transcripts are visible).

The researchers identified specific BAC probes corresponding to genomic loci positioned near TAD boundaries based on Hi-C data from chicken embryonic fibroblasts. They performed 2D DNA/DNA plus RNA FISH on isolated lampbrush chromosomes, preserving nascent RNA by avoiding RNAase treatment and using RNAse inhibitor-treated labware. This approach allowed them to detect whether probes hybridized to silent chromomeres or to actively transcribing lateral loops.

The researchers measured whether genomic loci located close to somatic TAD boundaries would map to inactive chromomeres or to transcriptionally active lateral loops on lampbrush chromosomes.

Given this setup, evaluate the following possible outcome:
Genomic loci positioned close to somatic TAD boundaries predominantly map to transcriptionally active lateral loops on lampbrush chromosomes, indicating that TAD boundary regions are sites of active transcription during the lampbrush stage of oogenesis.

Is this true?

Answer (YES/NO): YES